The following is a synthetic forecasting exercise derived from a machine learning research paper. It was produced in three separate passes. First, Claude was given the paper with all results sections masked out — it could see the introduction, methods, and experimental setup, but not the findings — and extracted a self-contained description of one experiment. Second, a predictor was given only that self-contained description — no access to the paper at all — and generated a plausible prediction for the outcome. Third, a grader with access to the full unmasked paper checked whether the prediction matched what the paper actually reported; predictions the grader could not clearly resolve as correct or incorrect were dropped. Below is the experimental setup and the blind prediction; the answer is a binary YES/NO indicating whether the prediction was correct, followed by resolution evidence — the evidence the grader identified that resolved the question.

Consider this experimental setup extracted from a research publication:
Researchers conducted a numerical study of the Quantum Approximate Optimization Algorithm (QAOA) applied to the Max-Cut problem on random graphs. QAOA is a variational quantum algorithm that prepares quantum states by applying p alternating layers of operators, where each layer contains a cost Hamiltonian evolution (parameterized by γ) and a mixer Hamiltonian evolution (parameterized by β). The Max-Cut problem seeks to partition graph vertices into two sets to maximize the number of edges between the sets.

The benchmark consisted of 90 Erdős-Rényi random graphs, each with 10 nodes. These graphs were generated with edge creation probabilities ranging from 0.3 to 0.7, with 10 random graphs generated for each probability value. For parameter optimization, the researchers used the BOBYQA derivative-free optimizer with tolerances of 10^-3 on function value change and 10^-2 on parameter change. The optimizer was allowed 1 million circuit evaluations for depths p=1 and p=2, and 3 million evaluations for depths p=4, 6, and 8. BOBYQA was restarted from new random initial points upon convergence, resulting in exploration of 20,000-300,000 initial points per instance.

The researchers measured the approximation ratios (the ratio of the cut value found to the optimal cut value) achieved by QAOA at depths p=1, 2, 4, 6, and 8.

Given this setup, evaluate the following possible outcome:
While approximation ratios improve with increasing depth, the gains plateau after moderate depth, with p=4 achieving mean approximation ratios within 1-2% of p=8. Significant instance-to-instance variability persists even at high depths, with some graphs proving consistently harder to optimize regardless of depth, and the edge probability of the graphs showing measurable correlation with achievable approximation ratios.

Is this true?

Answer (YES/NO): NO